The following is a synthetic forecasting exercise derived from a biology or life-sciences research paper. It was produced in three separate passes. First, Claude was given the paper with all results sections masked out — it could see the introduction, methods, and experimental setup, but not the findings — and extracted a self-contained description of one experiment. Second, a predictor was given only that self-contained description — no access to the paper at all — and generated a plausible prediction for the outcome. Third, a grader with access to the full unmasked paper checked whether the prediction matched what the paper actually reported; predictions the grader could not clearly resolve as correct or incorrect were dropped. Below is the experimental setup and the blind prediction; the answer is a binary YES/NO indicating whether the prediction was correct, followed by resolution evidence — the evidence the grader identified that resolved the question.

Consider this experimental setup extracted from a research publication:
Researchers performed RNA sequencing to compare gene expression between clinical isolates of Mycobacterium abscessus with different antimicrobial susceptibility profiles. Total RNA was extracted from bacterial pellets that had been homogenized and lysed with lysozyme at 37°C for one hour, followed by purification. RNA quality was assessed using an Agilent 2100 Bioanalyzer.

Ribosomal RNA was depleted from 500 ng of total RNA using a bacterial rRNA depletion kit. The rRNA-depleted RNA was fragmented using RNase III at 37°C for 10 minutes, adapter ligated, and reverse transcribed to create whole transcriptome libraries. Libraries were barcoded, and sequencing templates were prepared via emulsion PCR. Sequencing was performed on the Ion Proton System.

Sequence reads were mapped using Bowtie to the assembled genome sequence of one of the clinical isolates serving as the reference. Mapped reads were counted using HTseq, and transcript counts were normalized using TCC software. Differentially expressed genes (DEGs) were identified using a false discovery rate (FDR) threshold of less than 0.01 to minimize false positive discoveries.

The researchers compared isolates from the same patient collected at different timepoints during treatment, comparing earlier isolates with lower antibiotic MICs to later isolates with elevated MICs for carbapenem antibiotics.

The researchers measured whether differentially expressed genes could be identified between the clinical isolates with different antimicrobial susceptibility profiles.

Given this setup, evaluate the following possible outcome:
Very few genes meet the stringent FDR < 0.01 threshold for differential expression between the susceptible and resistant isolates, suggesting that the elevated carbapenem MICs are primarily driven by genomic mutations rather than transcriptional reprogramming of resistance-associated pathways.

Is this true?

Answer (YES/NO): NO